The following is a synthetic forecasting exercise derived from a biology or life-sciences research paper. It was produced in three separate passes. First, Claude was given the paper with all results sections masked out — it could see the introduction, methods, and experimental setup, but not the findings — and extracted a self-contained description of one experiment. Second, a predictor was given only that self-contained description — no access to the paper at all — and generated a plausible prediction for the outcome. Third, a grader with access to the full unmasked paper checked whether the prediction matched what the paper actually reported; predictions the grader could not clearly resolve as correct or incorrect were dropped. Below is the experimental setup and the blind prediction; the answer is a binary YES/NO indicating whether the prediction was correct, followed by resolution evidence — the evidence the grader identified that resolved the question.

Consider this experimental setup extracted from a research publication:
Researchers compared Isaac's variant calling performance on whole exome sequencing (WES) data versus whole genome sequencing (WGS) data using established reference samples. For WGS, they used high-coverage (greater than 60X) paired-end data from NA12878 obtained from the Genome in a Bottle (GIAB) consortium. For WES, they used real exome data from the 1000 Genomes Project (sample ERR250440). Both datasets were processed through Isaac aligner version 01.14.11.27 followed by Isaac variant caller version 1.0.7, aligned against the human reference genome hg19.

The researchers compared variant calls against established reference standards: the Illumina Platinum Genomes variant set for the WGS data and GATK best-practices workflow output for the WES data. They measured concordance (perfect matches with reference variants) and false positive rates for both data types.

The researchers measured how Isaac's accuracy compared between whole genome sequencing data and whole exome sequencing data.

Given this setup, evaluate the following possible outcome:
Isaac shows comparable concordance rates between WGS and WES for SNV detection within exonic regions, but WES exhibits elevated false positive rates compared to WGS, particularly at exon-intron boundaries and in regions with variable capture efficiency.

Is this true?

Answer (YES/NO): NO